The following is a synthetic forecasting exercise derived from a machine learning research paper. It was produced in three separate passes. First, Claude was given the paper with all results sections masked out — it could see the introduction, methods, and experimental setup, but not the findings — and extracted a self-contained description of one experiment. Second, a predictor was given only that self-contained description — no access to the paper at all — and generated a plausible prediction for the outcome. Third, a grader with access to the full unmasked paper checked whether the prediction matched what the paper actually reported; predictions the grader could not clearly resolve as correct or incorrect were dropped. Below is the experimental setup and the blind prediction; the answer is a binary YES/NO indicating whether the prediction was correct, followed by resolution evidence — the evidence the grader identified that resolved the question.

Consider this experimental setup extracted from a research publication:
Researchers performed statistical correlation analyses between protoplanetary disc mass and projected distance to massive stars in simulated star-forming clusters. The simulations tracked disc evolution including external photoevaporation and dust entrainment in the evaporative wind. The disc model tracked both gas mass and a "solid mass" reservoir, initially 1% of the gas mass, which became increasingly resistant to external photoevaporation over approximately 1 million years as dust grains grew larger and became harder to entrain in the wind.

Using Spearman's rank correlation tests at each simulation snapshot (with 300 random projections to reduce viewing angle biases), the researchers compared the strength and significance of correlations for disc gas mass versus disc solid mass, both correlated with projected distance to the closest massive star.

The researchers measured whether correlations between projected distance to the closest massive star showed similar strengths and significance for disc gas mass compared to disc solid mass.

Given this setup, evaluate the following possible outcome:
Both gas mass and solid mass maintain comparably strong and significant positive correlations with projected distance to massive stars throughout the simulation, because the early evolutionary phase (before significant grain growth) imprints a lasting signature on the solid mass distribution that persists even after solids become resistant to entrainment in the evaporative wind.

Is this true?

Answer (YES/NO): NO